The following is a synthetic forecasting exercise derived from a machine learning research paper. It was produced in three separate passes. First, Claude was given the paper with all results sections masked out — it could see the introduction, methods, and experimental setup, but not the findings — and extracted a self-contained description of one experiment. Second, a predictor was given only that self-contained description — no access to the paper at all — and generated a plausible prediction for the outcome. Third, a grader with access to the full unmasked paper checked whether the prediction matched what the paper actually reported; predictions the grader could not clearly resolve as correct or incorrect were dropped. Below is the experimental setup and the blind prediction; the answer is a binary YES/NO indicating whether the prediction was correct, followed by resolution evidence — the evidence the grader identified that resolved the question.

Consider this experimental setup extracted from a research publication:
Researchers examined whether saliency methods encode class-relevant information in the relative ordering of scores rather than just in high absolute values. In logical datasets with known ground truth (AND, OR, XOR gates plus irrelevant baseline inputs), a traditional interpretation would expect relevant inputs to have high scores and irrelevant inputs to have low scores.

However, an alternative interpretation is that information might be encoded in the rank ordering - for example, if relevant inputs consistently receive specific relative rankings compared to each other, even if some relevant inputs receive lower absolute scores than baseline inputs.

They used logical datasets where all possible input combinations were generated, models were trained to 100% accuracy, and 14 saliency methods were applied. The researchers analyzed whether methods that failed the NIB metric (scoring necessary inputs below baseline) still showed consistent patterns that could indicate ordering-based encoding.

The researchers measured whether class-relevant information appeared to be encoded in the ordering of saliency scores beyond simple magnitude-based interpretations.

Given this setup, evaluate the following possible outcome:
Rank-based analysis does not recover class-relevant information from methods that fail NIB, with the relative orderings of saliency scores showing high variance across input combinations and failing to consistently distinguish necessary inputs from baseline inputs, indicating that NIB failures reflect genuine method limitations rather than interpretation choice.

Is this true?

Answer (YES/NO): NO